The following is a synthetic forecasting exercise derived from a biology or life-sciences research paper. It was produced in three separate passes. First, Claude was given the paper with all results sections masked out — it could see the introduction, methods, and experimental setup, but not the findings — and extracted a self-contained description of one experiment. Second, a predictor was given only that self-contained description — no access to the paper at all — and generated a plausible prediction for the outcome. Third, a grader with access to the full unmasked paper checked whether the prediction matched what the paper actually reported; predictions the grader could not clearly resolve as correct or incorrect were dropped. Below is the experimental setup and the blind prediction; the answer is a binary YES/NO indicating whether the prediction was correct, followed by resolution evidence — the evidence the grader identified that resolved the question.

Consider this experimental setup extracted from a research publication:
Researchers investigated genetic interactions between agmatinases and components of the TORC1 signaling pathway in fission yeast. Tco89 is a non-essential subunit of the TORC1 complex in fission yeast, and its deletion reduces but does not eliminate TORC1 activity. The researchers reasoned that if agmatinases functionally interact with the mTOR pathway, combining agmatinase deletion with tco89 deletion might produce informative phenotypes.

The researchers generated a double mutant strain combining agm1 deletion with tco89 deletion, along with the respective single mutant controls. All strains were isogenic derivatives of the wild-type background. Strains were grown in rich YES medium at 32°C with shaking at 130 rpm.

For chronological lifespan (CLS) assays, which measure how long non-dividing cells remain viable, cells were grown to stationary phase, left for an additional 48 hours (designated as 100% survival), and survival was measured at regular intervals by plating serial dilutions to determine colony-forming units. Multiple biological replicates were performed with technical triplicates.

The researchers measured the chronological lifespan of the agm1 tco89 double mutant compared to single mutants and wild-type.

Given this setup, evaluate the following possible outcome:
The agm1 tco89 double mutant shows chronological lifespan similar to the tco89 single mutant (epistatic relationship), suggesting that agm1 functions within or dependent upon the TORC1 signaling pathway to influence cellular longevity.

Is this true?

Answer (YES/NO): NO